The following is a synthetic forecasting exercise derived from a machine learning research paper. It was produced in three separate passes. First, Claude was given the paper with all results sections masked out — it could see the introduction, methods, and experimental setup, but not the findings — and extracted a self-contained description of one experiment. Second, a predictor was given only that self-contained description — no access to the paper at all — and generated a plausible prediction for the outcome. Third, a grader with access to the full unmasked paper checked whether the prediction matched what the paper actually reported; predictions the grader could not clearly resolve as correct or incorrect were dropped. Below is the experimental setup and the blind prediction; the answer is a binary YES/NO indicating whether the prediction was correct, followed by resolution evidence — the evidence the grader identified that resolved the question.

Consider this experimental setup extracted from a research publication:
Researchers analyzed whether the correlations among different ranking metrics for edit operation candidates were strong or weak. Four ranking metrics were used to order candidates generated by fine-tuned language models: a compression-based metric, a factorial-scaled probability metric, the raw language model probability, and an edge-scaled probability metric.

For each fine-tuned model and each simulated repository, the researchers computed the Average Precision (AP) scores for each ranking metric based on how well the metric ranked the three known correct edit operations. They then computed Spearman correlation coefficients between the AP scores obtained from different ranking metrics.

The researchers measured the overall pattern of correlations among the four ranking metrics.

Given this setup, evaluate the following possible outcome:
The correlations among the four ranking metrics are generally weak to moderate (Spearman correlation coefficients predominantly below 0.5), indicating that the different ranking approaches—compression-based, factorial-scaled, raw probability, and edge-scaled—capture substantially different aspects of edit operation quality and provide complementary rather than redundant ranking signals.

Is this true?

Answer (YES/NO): NO